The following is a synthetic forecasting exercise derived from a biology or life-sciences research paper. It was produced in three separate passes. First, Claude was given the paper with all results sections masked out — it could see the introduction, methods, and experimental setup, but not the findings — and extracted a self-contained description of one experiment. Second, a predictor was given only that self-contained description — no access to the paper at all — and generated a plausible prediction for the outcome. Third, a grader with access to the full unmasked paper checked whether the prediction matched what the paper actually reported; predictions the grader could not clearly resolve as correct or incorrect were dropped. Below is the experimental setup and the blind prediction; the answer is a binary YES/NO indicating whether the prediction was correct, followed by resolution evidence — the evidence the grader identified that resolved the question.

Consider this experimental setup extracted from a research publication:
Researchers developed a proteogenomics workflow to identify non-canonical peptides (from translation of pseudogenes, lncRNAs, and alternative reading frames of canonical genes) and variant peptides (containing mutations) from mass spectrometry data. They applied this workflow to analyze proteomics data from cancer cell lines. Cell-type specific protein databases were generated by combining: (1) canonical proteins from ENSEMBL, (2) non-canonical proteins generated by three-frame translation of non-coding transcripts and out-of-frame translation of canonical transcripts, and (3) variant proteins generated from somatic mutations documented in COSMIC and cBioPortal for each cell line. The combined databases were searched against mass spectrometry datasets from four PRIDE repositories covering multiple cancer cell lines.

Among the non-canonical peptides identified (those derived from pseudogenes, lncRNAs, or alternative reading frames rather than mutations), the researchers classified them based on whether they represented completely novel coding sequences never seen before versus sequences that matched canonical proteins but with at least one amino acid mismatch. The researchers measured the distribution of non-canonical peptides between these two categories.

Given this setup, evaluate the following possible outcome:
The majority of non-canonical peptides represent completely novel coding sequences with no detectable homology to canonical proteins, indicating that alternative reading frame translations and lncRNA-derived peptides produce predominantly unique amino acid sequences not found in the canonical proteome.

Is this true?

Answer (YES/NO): YES